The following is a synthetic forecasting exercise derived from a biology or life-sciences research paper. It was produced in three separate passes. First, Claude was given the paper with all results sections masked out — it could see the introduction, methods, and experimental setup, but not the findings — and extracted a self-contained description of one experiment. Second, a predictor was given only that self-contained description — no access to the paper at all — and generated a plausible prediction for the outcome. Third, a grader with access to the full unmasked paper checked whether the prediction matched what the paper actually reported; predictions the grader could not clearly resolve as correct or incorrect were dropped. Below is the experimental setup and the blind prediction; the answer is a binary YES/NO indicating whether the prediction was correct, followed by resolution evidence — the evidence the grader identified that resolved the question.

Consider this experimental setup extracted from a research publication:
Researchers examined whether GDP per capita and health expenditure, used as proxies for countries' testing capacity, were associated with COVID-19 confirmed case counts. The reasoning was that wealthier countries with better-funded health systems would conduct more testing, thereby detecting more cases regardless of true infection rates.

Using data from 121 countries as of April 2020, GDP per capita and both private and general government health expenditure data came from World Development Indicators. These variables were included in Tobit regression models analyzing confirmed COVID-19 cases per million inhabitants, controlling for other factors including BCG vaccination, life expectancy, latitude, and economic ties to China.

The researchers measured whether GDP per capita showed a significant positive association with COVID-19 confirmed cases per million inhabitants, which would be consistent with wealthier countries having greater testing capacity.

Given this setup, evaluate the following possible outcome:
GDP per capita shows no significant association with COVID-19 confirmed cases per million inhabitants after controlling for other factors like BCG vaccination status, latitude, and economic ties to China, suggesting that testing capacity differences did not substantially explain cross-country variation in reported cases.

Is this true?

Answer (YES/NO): NO